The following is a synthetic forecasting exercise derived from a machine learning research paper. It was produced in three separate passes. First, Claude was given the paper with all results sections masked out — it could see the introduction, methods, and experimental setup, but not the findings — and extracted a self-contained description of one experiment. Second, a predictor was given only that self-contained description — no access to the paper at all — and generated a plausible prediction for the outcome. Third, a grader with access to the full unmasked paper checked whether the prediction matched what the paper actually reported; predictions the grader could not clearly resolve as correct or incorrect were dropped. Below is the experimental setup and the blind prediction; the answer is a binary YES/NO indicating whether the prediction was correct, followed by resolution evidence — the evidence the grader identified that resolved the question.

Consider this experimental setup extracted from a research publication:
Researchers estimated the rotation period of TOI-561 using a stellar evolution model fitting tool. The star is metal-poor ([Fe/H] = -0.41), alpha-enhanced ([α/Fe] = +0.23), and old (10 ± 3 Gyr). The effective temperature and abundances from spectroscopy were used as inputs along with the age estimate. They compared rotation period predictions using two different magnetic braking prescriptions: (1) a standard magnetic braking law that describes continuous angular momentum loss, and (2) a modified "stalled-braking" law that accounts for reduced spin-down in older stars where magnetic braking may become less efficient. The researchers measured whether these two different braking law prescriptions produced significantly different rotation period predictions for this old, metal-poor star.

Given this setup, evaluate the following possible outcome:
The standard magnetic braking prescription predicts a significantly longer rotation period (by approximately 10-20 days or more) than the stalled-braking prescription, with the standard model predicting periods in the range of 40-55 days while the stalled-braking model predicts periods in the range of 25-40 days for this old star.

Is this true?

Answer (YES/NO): NO